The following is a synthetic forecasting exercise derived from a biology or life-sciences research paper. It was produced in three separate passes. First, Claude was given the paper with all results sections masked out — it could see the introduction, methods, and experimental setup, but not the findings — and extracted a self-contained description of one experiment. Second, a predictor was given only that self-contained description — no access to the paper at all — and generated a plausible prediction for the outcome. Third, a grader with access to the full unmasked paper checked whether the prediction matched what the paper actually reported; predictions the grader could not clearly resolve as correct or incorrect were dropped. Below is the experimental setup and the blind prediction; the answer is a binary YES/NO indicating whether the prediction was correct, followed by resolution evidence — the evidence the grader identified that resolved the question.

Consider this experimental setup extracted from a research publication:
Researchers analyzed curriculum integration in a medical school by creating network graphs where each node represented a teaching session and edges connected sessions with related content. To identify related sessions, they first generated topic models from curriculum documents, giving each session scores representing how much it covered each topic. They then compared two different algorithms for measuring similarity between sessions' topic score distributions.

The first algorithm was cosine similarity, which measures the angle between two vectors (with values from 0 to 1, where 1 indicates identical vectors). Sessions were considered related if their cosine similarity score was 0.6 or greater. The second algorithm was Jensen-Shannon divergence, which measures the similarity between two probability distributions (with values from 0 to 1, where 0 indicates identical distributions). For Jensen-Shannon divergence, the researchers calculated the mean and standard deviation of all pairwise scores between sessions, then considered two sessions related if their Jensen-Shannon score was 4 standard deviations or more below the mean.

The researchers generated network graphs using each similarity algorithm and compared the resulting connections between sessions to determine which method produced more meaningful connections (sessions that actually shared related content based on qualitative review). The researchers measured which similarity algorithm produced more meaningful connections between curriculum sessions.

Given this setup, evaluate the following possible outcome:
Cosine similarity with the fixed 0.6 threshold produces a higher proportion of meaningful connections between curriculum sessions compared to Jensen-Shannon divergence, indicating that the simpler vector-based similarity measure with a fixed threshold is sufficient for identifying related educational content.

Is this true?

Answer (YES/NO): NO